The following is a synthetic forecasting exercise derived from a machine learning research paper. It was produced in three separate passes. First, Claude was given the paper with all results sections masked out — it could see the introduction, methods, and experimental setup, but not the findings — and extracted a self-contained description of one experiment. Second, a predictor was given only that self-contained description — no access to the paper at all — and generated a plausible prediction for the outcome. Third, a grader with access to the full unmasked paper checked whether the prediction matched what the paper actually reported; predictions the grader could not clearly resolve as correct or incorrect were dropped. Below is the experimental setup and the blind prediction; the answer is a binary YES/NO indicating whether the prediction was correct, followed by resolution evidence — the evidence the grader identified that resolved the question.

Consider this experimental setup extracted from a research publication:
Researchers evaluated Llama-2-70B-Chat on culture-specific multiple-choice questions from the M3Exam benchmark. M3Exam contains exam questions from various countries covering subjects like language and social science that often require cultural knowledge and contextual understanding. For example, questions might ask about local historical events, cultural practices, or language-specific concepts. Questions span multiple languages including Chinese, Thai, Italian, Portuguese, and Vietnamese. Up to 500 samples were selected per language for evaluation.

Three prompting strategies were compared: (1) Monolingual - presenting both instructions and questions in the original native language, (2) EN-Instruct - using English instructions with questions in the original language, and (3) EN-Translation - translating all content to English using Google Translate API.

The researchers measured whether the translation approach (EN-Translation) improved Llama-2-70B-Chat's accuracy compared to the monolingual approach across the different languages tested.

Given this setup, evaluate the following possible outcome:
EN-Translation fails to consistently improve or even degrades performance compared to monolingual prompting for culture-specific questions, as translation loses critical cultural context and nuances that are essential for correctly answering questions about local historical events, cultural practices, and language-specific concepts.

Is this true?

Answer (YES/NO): NO